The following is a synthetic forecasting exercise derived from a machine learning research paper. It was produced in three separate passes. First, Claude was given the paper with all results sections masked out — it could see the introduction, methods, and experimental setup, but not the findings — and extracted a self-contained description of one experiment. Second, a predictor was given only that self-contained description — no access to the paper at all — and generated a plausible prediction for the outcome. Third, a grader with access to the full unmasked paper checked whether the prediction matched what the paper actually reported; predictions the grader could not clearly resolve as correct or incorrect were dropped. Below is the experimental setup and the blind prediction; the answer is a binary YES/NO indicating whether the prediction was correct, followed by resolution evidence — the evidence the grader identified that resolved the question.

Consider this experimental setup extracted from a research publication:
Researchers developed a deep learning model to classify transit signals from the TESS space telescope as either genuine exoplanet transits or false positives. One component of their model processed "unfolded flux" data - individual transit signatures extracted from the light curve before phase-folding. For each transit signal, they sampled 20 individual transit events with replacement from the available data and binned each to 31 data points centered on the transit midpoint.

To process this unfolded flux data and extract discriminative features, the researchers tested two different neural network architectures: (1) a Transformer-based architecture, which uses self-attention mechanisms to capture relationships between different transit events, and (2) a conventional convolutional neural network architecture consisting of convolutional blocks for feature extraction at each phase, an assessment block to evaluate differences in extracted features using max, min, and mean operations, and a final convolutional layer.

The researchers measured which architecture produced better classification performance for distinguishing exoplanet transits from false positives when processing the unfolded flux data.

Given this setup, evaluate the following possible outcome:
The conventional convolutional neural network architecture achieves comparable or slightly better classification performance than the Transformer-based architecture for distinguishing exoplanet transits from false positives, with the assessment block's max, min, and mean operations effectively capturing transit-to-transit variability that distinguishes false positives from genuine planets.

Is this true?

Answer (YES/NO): YES